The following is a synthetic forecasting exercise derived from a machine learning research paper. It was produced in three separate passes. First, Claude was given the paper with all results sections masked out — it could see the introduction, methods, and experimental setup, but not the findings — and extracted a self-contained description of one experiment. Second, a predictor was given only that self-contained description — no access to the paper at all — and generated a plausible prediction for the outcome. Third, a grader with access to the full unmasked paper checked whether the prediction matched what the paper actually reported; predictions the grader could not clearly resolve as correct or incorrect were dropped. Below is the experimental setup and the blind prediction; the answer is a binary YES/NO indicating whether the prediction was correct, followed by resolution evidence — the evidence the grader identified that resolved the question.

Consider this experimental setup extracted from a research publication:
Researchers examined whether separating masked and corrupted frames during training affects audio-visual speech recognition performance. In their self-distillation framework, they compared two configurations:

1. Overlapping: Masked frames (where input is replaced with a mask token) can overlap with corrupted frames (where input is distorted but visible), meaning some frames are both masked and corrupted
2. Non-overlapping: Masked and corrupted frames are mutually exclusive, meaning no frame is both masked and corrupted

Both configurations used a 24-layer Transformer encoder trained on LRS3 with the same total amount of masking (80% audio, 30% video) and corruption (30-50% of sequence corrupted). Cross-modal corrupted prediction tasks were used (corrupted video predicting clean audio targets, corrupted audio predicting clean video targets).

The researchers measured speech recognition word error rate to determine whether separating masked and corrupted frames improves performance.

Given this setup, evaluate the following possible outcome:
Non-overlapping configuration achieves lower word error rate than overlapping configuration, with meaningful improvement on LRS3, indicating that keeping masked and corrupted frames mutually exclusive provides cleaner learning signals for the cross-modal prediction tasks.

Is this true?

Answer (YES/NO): YES